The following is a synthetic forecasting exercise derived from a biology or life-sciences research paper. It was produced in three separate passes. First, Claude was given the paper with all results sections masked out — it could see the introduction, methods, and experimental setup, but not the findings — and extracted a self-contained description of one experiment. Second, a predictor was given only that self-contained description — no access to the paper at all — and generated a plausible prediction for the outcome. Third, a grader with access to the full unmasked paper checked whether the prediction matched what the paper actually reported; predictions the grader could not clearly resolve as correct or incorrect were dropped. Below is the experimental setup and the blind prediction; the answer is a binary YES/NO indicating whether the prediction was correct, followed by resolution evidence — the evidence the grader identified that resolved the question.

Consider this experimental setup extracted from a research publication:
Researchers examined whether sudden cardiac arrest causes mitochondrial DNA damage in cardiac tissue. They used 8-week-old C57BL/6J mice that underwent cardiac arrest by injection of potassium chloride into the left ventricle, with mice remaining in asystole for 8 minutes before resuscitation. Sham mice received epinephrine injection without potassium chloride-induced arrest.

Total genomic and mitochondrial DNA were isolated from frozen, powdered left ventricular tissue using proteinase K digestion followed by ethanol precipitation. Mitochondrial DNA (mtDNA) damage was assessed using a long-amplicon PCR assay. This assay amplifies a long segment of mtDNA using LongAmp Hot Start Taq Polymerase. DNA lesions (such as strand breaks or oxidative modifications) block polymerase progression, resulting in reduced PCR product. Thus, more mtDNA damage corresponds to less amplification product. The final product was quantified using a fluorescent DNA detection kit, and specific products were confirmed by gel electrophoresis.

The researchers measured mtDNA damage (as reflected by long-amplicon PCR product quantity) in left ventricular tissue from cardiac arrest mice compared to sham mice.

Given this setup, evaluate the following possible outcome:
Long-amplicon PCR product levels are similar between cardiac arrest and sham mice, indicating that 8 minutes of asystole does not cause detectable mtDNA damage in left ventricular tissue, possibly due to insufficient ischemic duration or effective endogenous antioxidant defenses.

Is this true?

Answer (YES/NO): YES